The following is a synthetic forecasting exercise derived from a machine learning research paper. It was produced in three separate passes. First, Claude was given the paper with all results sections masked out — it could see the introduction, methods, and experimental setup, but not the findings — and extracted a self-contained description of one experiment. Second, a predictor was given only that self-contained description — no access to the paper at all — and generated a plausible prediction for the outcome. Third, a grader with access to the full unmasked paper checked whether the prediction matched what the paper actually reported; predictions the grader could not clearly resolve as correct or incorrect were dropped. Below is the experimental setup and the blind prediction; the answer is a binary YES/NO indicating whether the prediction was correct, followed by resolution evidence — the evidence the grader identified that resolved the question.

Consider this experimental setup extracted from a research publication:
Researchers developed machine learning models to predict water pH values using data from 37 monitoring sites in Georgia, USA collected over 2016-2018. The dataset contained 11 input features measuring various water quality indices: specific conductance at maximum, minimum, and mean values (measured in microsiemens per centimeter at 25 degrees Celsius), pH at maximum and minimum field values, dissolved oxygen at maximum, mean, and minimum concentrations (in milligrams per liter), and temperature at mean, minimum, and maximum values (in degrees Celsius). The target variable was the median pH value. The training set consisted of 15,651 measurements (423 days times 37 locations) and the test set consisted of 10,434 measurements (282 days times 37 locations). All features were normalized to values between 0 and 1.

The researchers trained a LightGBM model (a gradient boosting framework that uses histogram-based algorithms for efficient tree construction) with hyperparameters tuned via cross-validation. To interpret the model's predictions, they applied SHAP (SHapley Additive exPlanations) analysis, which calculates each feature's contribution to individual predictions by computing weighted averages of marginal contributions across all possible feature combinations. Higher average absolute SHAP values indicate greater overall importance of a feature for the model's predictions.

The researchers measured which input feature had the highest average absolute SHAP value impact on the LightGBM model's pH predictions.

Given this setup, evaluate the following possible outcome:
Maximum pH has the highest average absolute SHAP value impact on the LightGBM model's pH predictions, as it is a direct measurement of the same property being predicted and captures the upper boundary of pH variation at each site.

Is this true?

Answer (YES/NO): NO